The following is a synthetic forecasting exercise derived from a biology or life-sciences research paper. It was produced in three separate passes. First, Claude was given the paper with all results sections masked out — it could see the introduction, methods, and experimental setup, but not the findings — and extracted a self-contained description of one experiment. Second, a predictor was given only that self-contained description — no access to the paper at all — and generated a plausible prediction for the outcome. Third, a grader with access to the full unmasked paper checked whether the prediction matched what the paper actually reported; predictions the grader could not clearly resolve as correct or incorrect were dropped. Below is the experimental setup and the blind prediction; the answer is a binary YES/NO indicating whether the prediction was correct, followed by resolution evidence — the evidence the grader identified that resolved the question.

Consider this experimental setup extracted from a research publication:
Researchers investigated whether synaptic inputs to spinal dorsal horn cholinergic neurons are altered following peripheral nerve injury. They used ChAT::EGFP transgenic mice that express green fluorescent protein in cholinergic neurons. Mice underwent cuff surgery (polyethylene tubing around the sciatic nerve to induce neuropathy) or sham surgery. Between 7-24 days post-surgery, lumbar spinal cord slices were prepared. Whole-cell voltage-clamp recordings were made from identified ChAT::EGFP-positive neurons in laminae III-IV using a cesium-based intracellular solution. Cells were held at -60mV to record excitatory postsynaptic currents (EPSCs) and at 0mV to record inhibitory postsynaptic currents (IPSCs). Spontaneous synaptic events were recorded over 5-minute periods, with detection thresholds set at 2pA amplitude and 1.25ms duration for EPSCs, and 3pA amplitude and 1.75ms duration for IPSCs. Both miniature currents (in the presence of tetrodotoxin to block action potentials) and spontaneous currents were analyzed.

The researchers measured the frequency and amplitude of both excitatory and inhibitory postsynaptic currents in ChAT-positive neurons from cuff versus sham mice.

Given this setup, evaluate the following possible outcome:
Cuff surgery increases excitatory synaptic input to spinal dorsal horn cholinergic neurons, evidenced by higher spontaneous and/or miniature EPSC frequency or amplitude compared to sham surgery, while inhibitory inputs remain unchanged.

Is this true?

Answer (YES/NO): NO